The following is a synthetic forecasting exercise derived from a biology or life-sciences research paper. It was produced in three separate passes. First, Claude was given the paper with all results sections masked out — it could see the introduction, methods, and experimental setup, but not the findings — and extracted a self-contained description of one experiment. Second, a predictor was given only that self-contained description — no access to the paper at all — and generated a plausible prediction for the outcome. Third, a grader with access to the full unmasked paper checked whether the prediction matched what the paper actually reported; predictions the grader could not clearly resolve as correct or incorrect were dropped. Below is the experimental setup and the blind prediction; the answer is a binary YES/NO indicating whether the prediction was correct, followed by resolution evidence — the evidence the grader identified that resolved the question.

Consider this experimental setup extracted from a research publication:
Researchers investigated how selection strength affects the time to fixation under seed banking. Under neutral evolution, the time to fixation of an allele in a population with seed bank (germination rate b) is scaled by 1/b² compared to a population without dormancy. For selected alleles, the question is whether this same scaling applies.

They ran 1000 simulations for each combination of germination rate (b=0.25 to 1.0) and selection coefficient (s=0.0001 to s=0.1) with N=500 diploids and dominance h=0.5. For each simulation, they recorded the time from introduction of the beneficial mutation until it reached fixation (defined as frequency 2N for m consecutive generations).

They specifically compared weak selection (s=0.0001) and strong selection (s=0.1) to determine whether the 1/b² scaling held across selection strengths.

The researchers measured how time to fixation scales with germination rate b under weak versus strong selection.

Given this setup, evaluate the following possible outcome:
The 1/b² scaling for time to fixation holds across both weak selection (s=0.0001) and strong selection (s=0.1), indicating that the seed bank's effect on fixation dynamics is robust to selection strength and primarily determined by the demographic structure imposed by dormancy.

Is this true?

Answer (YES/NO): NO